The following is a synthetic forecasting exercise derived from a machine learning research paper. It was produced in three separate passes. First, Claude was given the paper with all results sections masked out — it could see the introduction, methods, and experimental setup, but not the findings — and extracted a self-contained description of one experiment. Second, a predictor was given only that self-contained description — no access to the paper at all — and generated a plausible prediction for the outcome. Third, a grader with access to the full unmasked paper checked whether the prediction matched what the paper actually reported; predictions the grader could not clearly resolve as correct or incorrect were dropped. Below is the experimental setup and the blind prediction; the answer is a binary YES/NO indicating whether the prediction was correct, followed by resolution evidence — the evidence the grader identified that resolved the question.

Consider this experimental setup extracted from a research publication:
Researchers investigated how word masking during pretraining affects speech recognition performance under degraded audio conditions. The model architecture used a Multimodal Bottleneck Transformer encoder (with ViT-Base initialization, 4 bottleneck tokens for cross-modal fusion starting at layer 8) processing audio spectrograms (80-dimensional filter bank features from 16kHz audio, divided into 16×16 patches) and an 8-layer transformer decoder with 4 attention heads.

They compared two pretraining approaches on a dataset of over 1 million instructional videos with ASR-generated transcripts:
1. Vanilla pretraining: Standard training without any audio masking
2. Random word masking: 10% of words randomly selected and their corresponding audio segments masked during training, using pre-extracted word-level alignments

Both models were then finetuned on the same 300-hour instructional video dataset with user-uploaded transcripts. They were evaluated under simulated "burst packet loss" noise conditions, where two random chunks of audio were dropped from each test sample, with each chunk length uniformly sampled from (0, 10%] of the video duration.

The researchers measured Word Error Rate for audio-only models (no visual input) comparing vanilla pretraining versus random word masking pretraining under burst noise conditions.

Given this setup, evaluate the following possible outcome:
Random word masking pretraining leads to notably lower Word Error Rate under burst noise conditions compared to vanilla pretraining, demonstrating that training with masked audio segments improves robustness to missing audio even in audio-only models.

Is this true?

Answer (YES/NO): YES